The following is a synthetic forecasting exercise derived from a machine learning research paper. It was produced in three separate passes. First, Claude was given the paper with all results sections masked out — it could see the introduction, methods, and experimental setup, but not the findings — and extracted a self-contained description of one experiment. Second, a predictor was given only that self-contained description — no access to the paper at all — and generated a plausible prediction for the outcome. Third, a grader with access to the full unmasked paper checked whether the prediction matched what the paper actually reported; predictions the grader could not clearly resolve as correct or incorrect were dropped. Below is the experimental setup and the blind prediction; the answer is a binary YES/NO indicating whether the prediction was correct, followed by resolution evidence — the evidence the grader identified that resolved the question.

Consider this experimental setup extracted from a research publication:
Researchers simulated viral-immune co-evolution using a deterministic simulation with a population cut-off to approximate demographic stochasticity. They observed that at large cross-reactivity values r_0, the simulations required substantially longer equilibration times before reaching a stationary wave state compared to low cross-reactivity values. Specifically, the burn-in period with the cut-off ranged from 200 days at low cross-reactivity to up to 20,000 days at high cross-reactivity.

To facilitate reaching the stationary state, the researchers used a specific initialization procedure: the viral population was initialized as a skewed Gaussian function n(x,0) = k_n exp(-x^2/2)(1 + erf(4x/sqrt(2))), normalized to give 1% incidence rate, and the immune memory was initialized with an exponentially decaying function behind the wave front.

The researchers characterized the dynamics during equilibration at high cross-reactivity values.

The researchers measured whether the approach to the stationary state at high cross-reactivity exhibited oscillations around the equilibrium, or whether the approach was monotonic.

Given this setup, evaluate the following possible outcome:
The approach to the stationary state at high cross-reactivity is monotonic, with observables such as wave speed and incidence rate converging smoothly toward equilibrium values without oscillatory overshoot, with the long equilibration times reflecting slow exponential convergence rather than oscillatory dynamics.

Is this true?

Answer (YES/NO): NO